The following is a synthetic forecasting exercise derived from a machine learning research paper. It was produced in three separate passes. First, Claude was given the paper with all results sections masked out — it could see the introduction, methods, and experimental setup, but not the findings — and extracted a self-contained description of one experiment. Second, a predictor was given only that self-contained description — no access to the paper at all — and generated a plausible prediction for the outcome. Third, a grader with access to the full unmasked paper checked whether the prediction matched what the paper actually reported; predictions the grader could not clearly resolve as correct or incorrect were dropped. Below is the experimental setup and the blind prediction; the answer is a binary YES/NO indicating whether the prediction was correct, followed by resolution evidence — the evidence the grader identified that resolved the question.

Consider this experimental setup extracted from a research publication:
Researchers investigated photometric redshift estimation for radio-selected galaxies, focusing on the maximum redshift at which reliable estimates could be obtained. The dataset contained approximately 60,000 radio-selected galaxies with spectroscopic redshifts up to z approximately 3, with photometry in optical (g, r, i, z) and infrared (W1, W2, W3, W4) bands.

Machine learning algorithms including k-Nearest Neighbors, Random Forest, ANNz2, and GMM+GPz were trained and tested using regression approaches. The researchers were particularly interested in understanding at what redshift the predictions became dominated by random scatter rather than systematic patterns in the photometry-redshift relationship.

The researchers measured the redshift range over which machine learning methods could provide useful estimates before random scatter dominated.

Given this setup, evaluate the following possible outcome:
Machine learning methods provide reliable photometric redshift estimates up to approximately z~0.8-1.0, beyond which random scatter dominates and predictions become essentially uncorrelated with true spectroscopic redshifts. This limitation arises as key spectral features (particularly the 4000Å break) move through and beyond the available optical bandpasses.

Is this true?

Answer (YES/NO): NO